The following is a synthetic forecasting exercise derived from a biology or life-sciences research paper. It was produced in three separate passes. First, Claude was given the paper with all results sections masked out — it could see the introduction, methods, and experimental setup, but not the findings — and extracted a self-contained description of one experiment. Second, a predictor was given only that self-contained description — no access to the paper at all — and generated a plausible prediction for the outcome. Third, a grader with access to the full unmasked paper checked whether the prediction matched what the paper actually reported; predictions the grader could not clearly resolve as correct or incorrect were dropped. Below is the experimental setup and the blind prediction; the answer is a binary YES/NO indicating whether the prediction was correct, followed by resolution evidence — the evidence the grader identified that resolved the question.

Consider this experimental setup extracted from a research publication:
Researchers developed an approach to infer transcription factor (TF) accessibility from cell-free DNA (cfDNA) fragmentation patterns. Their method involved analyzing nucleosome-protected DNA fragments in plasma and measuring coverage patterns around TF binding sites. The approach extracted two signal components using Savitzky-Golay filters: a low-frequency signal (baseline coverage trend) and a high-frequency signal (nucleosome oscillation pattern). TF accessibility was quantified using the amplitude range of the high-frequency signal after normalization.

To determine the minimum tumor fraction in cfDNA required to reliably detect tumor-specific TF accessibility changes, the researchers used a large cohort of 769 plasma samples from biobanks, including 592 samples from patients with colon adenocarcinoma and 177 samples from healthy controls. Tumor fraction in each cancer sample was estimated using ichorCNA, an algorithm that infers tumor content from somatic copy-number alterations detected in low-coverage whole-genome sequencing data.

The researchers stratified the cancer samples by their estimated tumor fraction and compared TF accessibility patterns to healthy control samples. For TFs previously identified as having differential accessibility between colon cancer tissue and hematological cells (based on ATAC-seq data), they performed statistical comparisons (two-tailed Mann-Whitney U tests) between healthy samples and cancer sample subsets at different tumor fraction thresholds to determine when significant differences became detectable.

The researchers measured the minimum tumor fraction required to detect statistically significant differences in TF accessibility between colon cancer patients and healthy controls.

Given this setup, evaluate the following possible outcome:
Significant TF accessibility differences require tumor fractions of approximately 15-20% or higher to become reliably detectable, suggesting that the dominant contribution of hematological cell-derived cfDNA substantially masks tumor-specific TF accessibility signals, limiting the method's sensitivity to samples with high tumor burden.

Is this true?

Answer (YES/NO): NO